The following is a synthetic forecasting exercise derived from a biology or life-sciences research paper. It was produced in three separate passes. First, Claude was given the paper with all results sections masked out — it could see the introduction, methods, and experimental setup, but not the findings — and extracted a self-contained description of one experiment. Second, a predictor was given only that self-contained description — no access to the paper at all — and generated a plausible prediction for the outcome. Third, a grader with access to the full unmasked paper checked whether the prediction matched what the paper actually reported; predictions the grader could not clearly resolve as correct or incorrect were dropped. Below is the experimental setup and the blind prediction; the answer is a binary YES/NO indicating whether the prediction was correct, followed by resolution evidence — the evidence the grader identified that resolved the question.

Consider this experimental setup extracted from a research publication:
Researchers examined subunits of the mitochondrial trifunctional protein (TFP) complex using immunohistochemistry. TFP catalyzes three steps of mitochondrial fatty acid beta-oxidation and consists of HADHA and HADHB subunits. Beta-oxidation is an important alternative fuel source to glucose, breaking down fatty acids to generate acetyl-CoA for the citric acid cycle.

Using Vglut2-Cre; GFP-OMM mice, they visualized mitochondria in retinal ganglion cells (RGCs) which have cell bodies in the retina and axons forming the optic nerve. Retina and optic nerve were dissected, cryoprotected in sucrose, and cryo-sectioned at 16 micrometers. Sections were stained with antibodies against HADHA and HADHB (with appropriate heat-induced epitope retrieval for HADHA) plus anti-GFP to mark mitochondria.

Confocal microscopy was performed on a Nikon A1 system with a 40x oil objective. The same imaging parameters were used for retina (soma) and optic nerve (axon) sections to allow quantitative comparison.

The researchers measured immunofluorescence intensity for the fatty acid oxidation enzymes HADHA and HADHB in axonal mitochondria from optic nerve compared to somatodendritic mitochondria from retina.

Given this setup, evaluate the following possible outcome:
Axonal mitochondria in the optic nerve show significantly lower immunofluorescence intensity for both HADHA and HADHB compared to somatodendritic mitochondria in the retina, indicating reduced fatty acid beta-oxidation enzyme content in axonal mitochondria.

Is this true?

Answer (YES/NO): NO